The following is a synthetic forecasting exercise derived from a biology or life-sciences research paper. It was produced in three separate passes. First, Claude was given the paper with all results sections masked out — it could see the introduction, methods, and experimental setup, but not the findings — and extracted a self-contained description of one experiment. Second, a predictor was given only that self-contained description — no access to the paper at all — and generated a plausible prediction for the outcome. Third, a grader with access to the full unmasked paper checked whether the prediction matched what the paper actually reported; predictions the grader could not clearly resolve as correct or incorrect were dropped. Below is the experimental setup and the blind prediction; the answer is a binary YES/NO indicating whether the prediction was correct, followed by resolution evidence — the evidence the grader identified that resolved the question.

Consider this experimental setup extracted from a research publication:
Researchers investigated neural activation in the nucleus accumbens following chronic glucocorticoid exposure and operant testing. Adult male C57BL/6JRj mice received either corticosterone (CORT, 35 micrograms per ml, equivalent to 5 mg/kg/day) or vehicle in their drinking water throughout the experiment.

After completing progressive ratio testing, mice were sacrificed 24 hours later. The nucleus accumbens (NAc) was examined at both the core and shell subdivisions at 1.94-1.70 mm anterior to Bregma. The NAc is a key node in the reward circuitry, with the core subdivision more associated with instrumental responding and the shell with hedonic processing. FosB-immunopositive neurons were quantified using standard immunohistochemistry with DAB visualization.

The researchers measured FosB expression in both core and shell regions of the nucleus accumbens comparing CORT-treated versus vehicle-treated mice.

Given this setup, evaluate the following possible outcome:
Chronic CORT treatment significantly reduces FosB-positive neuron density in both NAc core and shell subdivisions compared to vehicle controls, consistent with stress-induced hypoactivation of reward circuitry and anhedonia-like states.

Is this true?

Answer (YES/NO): NO